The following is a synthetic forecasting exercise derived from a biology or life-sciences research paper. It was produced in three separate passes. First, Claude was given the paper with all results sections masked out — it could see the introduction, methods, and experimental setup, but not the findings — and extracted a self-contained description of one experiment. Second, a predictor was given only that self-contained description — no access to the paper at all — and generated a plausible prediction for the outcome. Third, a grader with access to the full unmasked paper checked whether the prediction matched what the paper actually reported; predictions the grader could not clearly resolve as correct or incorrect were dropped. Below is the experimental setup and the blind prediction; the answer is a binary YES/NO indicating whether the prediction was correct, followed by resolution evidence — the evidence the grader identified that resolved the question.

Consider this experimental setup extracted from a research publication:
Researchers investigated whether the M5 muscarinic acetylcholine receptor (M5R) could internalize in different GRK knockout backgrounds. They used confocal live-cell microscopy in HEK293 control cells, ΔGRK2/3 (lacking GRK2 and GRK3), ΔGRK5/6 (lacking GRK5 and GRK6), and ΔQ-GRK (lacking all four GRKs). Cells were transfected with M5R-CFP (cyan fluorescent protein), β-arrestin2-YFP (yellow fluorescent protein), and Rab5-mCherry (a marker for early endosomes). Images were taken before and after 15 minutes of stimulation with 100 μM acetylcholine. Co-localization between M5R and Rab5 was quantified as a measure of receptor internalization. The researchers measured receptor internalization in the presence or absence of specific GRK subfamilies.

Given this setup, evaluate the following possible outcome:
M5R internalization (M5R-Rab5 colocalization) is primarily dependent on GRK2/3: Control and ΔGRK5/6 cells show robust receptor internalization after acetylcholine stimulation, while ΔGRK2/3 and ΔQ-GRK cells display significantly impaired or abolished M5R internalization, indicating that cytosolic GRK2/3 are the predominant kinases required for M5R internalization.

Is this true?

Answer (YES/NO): YES